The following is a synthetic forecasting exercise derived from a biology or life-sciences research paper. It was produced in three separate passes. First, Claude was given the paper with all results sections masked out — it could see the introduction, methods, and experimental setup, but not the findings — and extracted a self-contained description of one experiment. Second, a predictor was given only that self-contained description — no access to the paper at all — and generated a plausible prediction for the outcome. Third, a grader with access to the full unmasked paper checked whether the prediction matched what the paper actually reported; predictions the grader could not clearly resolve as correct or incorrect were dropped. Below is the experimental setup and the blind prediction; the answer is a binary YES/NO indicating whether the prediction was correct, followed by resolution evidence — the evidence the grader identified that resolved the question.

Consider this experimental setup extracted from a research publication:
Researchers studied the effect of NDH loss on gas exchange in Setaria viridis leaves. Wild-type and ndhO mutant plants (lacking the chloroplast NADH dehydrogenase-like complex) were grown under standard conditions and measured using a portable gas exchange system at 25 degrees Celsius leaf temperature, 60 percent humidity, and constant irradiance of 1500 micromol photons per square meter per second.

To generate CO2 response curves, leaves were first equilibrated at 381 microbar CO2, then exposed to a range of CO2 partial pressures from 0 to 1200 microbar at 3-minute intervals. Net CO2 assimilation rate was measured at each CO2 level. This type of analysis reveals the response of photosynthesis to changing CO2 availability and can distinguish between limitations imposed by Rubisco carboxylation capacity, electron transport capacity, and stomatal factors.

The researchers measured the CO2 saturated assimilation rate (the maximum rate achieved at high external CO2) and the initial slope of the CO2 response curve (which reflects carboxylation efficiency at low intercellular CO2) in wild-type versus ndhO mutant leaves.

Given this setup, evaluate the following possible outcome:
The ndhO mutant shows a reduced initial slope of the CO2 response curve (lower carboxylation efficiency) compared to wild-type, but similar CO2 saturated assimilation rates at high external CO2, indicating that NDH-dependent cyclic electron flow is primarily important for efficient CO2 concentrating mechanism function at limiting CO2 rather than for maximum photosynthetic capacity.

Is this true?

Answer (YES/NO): NO